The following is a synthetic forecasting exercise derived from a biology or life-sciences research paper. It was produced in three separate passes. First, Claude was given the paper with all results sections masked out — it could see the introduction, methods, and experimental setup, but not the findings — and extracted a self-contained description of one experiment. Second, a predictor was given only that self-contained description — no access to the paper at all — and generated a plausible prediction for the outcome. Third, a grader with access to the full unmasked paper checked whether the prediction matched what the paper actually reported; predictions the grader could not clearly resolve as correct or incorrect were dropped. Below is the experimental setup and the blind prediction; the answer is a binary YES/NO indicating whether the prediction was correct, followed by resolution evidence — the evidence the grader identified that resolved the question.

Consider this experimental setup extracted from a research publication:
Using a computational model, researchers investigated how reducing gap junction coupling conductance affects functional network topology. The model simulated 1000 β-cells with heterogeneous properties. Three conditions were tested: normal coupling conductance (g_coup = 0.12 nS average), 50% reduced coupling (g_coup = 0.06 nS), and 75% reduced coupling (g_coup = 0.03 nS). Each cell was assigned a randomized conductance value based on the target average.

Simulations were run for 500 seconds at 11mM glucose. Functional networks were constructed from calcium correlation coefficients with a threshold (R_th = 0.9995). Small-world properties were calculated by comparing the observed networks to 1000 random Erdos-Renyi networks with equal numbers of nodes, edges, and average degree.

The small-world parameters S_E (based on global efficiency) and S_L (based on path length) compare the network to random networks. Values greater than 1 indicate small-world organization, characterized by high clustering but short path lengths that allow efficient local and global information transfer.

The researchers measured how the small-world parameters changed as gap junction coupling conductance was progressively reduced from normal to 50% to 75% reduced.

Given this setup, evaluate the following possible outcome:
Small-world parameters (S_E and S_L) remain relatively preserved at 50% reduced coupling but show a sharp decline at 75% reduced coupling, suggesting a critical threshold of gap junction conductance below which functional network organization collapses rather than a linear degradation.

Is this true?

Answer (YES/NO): NO